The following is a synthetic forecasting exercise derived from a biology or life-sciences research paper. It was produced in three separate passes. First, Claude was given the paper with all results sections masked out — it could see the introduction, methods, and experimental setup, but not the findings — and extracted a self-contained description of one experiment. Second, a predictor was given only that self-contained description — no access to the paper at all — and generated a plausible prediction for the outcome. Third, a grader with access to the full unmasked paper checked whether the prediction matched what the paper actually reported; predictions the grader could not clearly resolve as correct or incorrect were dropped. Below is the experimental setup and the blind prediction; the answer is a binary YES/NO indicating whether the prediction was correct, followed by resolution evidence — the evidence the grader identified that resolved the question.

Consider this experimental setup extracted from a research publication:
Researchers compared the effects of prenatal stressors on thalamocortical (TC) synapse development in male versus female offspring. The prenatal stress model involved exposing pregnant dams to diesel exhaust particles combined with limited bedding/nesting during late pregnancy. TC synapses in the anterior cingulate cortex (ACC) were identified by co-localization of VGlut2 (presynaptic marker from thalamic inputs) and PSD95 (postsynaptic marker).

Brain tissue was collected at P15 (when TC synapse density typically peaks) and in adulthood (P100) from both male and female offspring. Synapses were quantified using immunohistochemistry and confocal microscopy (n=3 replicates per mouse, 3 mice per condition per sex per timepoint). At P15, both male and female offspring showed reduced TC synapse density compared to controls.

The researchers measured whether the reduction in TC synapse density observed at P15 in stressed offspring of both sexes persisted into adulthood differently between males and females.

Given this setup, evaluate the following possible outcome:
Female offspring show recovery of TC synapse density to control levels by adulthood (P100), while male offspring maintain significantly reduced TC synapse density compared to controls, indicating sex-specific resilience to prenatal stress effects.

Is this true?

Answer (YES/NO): YES